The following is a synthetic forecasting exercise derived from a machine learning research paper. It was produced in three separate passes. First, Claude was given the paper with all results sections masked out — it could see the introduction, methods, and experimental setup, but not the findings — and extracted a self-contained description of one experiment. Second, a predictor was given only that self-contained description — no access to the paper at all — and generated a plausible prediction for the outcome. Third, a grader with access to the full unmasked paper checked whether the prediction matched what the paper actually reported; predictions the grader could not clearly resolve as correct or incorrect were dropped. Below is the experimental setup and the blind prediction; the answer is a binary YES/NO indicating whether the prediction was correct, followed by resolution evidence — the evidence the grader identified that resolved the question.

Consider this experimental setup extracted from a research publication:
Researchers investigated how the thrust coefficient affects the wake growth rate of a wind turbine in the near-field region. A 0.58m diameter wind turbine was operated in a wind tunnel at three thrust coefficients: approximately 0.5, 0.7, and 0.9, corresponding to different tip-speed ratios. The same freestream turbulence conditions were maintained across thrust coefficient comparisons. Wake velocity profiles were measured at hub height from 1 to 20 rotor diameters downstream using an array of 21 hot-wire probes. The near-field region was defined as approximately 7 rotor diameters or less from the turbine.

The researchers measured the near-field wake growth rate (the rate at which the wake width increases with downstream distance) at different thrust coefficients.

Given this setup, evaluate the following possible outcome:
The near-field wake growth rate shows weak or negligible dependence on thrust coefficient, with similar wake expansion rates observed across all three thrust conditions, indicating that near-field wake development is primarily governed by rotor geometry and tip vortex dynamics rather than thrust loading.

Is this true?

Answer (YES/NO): NO